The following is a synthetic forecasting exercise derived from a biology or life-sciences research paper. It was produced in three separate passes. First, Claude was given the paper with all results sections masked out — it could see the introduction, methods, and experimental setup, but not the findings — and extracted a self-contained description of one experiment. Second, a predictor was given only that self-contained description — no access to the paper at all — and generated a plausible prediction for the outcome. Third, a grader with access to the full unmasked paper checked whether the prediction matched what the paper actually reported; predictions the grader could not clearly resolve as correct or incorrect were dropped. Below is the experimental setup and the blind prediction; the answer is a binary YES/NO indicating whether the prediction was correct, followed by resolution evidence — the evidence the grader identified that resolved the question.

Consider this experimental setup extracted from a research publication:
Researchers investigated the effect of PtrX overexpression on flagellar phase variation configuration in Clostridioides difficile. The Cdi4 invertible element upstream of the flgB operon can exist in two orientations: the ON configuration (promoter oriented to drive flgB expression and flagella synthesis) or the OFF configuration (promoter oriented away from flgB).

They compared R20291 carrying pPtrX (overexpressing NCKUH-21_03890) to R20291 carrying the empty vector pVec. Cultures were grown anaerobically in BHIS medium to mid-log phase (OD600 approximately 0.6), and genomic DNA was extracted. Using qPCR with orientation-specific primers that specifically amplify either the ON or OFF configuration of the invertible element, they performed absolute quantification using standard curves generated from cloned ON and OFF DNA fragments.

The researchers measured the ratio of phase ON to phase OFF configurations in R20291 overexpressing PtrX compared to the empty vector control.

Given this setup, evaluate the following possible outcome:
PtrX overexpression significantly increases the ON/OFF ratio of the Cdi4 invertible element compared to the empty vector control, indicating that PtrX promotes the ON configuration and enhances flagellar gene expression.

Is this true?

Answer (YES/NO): YES